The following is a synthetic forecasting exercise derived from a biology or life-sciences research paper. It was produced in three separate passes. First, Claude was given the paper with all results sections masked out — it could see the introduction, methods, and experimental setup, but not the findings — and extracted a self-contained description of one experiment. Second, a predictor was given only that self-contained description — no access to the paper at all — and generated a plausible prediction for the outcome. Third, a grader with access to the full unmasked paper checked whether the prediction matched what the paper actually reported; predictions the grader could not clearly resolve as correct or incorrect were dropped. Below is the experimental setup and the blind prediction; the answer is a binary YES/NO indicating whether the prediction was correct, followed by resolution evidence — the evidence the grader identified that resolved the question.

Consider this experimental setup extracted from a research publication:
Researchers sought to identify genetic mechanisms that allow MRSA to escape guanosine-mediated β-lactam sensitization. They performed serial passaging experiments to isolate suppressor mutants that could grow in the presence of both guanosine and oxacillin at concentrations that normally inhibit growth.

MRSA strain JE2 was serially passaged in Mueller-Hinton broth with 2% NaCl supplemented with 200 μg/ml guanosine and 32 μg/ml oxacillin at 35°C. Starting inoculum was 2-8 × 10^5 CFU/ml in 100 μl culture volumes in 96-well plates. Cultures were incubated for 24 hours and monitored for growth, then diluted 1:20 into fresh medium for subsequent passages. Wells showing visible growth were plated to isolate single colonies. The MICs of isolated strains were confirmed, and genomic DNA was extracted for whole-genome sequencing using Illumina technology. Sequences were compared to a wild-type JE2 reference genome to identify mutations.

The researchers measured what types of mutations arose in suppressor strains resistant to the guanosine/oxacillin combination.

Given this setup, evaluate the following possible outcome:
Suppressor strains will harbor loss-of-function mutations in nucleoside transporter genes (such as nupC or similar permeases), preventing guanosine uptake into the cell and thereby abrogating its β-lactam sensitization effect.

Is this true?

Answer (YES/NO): YES